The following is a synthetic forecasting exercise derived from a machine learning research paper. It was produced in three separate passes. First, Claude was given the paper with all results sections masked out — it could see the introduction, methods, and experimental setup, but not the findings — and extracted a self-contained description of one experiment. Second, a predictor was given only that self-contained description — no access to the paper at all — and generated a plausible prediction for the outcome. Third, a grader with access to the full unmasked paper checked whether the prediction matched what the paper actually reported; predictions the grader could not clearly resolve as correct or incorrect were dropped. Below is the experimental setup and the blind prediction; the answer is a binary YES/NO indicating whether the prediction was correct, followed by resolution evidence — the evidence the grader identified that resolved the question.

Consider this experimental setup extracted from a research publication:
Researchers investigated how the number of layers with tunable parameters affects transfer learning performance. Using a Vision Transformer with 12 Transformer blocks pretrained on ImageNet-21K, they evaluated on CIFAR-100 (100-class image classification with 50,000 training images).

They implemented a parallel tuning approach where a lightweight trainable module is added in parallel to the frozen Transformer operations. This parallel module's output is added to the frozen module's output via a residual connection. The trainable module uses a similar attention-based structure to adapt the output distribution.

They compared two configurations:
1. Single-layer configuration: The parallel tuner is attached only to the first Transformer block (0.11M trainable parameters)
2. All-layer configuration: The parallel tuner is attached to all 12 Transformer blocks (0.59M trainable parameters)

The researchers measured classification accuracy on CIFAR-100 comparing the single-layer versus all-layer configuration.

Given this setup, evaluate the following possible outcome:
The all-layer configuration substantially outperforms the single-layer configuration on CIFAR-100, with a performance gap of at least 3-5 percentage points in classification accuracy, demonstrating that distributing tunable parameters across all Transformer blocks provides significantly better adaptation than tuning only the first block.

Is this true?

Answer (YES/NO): NO